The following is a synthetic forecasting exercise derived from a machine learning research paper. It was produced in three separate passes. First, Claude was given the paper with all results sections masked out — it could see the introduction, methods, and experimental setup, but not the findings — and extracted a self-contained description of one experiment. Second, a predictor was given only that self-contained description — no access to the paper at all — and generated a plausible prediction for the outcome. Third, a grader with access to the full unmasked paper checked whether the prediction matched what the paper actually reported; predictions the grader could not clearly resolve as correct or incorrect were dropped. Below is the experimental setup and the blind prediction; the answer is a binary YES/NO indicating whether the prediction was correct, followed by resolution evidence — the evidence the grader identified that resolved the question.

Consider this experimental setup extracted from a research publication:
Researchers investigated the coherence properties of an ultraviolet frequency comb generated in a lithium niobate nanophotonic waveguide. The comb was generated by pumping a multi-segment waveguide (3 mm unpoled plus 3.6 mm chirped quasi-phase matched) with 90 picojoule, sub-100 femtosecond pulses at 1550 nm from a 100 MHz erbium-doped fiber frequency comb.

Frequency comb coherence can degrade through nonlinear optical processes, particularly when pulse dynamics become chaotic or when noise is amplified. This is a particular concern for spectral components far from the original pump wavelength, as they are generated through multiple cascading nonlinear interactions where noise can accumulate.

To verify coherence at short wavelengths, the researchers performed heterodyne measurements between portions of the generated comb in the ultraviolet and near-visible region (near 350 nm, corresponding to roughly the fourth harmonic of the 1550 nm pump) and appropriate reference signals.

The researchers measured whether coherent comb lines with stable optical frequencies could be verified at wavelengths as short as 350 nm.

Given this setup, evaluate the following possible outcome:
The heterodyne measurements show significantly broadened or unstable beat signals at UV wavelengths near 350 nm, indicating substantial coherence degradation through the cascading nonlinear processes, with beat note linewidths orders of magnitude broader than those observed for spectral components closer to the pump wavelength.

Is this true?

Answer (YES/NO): NO